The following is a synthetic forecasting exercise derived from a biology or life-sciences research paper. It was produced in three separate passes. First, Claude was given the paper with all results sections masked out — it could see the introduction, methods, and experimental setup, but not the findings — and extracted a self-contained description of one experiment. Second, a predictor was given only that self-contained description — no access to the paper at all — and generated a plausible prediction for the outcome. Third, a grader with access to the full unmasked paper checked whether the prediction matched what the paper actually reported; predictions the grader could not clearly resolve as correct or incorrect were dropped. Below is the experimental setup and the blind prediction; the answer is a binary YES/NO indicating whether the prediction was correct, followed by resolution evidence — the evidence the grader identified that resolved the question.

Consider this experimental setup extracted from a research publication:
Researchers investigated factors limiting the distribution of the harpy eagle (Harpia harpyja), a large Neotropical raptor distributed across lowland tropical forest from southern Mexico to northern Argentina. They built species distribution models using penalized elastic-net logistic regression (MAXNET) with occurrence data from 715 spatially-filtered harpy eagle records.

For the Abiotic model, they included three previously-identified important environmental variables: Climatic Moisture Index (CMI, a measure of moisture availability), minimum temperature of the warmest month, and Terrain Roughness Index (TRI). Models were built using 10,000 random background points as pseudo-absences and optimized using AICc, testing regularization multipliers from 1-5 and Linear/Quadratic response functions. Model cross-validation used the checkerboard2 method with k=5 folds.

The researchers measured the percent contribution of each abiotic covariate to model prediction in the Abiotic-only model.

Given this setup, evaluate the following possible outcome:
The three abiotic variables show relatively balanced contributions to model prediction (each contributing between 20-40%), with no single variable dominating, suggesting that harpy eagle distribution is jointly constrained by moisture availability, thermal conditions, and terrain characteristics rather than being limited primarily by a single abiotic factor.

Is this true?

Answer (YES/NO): NO